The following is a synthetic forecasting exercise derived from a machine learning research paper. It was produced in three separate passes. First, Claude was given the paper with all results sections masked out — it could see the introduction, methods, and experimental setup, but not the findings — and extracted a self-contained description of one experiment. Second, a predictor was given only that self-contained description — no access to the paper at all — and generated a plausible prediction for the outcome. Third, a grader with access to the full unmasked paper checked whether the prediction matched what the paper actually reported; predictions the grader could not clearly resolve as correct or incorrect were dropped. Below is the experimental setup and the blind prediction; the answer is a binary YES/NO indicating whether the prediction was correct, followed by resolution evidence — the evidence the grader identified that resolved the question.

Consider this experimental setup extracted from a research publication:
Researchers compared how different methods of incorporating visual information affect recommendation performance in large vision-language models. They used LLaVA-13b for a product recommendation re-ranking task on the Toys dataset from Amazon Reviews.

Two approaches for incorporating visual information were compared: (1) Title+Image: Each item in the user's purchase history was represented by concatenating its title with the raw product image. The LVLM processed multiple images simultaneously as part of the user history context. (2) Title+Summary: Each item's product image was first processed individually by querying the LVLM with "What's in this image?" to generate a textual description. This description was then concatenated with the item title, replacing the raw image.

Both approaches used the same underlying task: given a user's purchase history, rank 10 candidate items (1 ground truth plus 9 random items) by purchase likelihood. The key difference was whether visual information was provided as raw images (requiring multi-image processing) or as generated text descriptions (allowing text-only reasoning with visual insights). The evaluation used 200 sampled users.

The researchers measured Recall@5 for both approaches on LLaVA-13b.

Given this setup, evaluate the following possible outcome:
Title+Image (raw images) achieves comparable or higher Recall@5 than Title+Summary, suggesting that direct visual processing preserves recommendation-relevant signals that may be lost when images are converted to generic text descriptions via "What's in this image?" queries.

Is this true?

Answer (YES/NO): NO